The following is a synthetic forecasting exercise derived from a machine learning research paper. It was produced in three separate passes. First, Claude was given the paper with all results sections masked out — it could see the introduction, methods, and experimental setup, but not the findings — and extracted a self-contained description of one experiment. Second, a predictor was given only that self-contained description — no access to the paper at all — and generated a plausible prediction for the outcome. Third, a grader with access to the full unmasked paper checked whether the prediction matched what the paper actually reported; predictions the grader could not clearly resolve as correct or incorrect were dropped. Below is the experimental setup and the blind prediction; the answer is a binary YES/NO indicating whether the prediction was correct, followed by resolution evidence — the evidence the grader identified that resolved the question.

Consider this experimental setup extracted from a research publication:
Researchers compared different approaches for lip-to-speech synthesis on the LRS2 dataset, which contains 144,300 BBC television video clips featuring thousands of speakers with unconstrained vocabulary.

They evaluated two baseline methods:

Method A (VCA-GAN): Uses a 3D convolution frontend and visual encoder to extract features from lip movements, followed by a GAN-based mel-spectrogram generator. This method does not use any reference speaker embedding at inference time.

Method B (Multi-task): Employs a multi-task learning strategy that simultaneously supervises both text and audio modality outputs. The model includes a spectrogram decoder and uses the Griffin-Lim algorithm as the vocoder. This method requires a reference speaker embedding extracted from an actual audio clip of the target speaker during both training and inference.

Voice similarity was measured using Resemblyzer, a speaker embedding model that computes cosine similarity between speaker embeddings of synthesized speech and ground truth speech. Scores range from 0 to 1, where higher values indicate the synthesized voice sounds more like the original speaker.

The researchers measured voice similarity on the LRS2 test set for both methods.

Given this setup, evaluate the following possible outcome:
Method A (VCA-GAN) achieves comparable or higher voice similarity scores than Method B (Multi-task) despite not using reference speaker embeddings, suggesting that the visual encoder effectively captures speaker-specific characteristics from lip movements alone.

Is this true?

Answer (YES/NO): NO